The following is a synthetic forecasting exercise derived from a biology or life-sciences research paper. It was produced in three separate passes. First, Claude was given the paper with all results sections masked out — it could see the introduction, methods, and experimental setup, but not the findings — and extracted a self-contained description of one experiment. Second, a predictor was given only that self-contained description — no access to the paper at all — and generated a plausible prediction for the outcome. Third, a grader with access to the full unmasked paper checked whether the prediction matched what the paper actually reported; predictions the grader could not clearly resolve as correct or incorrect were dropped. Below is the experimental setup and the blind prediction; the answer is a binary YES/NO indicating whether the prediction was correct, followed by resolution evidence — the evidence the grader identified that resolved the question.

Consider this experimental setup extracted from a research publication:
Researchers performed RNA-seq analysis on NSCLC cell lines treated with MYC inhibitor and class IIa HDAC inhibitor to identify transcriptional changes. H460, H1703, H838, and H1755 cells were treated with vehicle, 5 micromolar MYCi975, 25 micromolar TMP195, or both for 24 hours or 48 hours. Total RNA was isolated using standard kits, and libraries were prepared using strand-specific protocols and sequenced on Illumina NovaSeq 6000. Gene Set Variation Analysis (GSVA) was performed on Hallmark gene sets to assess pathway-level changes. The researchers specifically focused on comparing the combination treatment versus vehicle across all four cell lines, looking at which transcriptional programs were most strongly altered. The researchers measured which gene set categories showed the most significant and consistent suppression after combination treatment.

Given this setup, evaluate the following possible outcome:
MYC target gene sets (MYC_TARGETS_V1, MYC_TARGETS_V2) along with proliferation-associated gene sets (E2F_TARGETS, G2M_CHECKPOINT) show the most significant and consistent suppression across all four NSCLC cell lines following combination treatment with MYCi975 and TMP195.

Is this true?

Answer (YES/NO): YES